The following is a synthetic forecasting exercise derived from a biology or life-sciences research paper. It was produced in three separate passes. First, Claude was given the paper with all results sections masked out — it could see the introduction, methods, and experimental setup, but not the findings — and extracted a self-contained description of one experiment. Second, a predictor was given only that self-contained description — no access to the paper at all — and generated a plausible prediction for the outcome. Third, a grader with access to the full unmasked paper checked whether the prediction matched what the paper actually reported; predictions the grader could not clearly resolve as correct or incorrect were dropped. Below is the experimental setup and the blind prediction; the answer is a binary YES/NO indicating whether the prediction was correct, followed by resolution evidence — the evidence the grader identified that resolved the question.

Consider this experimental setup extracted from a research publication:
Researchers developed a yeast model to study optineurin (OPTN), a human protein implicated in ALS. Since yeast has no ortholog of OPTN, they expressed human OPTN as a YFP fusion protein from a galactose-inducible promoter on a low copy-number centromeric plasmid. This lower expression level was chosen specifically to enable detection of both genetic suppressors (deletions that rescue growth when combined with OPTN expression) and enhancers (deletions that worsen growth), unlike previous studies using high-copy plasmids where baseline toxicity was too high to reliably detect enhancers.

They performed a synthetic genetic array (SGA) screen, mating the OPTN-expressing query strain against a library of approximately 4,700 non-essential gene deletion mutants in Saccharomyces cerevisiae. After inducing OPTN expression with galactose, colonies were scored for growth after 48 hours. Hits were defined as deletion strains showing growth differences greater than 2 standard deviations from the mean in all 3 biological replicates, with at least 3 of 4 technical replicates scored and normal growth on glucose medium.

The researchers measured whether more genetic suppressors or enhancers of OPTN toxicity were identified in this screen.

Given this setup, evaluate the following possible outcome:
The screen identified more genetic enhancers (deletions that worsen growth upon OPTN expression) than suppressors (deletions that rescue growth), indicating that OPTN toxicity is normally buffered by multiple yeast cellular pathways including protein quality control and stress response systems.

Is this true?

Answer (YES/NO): NO